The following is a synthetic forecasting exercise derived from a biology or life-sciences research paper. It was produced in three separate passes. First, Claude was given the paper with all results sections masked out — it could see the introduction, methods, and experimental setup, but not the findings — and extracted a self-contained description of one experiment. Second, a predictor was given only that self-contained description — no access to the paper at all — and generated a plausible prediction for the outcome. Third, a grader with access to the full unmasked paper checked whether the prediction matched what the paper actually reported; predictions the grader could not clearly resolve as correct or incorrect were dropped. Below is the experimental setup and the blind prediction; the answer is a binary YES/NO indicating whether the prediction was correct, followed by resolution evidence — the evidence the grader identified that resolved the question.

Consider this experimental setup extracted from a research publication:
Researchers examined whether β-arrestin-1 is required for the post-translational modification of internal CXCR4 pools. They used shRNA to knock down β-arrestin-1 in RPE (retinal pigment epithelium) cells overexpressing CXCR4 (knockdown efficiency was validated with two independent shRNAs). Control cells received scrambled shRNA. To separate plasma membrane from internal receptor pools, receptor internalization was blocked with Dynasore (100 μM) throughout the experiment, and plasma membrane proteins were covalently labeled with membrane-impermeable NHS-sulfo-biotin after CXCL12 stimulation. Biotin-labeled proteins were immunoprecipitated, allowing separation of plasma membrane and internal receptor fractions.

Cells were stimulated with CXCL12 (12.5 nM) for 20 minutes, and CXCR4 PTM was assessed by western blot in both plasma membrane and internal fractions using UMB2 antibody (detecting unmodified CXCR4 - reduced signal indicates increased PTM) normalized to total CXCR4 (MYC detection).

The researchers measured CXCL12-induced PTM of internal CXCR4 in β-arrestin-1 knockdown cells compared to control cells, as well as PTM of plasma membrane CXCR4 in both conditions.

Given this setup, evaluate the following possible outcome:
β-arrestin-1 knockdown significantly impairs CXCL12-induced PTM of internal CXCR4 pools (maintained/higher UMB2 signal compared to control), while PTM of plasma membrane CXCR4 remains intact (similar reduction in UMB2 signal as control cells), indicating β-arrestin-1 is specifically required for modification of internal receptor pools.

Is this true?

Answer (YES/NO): YES